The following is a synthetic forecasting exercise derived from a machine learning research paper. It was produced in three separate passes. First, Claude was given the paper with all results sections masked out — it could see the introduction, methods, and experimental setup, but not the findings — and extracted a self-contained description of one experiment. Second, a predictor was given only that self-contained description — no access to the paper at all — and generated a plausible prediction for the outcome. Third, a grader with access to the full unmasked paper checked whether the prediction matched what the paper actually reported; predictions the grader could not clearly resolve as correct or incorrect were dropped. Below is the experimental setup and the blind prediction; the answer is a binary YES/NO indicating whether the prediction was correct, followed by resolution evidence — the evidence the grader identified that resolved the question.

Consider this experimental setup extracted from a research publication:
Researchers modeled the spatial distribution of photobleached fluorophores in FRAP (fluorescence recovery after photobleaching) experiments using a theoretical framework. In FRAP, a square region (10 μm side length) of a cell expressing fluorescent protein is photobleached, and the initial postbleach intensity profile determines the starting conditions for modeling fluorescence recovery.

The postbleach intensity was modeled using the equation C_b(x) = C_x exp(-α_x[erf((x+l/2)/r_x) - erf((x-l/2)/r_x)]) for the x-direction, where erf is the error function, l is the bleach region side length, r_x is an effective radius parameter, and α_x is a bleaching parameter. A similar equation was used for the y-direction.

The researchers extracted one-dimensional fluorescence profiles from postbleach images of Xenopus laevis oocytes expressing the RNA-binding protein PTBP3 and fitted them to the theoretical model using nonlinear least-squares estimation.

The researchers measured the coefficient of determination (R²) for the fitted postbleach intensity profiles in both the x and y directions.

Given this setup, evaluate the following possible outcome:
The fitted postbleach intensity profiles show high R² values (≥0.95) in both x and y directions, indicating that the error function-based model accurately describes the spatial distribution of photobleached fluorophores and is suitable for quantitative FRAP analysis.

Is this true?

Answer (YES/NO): NO